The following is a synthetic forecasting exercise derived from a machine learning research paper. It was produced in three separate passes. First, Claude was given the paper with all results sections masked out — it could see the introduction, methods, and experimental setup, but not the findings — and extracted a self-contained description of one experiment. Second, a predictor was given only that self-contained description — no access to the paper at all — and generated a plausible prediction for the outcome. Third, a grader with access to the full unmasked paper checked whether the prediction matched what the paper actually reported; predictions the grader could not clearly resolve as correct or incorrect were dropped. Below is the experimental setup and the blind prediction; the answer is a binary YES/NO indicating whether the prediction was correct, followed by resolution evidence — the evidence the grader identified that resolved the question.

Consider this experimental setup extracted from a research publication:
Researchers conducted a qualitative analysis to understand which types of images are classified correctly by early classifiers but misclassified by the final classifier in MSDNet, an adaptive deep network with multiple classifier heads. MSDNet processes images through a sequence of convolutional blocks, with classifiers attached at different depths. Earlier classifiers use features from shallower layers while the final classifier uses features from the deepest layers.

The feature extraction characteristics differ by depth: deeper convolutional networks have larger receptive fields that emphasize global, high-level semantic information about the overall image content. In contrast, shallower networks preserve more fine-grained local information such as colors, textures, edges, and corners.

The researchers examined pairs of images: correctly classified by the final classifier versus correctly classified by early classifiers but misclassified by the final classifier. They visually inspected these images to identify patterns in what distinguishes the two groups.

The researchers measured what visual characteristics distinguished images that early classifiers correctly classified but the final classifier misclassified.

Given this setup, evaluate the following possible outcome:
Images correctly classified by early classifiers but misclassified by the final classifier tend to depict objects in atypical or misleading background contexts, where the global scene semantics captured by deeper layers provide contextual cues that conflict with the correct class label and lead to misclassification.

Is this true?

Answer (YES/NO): NO